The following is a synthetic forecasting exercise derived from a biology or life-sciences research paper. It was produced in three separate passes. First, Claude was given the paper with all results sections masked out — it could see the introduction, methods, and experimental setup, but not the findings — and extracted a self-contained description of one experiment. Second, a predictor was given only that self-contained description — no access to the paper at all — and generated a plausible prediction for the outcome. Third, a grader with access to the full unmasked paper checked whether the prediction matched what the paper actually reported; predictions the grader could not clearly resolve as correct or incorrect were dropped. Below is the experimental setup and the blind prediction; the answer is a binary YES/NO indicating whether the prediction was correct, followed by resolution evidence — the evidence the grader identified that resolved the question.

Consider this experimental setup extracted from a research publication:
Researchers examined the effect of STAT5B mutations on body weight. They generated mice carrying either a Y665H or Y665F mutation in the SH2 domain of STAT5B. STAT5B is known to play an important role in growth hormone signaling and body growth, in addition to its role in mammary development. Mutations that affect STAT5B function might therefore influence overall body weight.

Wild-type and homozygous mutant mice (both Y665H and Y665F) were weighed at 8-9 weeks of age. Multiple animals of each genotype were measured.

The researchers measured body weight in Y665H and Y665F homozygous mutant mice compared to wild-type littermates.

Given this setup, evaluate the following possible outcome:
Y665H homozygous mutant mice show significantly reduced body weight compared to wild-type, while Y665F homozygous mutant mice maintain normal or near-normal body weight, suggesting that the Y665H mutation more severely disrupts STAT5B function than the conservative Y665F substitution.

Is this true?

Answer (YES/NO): NO